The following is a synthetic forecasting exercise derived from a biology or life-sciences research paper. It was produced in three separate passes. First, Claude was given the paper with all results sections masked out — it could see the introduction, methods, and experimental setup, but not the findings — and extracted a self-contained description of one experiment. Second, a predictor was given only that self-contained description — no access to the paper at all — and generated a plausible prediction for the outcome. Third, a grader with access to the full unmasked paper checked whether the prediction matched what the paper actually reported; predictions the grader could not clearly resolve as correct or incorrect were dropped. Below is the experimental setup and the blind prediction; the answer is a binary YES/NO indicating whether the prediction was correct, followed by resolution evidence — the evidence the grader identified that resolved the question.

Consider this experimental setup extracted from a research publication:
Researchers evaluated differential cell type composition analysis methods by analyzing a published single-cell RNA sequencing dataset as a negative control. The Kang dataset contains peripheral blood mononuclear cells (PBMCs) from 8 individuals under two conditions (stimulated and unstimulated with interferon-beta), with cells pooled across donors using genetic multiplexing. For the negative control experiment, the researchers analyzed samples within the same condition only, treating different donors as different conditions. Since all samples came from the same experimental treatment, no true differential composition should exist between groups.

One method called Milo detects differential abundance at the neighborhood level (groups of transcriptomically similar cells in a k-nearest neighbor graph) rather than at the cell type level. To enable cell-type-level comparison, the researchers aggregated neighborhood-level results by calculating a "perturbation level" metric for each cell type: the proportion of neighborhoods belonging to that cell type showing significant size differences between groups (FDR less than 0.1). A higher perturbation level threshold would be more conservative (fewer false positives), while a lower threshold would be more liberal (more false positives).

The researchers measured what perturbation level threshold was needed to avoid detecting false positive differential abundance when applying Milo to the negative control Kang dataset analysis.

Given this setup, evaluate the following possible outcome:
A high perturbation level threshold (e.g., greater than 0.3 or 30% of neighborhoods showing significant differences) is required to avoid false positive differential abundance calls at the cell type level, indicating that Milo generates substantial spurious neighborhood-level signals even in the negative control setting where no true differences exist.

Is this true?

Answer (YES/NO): NO